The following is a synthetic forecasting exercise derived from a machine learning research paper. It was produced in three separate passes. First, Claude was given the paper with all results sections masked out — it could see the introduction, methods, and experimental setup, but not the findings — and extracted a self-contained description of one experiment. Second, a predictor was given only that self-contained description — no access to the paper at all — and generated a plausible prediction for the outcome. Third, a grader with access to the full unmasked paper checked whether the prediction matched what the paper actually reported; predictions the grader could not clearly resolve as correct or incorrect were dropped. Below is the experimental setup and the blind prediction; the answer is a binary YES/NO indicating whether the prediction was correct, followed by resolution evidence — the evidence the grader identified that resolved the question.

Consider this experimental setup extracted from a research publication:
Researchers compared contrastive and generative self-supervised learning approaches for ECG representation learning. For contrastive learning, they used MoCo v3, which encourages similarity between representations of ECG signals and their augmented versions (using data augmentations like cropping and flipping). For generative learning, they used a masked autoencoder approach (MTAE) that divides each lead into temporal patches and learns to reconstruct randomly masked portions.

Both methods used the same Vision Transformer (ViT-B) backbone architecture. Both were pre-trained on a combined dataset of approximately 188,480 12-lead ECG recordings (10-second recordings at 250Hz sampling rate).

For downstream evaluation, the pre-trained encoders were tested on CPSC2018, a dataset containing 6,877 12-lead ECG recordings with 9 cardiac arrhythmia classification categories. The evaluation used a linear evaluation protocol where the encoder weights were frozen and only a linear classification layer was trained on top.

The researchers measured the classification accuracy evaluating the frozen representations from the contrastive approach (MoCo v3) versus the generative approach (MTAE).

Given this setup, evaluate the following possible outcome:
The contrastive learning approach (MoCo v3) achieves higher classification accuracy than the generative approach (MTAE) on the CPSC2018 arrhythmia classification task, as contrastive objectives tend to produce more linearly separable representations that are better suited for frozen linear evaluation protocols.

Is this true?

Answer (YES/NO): NO